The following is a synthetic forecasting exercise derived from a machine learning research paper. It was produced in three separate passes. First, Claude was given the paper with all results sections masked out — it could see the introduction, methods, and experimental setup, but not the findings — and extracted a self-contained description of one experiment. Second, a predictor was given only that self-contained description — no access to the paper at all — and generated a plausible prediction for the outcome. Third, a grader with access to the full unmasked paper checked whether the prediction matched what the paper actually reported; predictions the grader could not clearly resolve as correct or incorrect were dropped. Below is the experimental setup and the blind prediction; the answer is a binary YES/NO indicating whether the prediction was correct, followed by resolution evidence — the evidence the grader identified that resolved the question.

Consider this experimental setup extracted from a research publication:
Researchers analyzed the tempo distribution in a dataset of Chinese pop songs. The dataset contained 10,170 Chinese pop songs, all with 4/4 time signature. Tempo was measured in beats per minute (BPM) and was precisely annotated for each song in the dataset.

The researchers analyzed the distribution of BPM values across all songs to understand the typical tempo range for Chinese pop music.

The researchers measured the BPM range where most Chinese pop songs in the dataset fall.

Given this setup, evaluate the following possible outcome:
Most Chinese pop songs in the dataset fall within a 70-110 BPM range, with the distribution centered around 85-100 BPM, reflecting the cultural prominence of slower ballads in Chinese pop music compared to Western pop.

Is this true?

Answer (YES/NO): NO